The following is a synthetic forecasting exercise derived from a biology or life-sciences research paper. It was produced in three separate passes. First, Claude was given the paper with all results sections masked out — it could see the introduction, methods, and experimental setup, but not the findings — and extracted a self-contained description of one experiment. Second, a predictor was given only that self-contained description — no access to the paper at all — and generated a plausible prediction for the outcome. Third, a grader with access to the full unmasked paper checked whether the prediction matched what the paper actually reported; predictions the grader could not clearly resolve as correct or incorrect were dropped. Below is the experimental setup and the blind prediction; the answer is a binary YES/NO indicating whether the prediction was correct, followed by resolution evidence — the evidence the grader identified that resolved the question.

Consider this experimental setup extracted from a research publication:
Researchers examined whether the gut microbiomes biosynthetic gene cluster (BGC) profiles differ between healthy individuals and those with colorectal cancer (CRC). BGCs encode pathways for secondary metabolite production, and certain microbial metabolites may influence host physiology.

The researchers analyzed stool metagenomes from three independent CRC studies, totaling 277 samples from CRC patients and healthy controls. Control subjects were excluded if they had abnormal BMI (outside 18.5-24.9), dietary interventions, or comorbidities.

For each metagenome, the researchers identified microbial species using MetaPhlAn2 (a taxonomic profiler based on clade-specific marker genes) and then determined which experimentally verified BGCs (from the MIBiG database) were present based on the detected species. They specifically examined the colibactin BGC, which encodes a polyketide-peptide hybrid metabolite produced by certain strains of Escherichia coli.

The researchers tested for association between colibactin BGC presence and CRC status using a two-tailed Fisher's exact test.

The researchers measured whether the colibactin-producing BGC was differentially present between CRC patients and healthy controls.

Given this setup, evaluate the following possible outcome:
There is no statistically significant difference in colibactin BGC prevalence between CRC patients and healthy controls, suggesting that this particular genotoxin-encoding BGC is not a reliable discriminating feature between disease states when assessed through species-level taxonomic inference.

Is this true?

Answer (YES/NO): NO